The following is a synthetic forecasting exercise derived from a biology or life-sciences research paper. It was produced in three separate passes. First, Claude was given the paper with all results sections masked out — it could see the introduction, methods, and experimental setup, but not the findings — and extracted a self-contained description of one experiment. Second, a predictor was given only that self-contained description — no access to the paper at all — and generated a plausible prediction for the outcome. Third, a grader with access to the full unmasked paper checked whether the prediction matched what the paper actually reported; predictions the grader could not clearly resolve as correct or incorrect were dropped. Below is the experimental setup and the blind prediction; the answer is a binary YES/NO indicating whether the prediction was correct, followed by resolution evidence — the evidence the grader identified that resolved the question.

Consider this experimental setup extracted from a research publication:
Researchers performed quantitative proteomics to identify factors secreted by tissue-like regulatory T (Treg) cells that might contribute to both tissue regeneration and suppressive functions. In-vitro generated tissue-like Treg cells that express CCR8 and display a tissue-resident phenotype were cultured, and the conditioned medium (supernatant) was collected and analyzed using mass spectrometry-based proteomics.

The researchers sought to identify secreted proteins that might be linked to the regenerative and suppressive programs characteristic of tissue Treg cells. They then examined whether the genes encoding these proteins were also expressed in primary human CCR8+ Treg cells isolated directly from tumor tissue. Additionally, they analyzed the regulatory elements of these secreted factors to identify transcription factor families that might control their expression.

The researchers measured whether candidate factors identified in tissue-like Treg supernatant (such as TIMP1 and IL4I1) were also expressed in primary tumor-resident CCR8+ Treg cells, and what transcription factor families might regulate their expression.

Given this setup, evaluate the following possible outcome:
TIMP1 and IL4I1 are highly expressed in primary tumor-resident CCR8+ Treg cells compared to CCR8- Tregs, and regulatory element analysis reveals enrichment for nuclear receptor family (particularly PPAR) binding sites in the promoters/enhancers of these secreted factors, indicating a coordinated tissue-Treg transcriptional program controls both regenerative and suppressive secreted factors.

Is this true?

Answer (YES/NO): NO